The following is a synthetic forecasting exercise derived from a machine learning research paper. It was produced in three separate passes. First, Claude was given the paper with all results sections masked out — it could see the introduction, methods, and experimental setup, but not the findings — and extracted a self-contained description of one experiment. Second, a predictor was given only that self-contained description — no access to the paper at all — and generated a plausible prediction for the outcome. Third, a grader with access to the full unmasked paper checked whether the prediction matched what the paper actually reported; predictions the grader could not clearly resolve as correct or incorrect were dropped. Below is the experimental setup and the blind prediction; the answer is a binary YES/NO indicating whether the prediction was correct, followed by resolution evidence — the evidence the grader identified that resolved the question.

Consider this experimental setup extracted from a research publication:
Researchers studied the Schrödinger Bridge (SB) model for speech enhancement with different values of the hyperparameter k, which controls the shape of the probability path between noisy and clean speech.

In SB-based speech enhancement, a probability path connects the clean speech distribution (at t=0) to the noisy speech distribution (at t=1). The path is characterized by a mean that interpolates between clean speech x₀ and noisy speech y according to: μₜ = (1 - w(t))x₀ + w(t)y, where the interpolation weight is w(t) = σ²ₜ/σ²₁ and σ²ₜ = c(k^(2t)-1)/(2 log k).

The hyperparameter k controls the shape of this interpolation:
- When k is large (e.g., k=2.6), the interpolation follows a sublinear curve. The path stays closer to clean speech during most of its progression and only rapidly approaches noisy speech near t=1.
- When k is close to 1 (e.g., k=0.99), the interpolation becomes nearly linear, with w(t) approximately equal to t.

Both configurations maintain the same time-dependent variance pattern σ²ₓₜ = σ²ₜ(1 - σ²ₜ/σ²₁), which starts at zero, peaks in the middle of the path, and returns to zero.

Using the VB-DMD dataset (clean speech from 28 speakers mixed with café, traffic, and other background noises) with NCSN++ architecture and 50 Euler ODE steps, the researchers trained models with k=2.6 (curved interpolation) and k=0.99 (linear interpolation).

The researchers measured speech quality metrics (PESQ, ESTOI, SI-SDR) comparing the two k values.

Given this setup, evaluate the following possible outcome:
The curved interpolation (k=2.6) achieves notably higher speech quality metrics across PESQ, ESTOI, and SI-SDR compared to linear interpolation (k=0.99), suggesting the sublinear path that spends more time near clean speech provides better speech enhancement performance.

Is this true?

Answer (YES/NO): NO